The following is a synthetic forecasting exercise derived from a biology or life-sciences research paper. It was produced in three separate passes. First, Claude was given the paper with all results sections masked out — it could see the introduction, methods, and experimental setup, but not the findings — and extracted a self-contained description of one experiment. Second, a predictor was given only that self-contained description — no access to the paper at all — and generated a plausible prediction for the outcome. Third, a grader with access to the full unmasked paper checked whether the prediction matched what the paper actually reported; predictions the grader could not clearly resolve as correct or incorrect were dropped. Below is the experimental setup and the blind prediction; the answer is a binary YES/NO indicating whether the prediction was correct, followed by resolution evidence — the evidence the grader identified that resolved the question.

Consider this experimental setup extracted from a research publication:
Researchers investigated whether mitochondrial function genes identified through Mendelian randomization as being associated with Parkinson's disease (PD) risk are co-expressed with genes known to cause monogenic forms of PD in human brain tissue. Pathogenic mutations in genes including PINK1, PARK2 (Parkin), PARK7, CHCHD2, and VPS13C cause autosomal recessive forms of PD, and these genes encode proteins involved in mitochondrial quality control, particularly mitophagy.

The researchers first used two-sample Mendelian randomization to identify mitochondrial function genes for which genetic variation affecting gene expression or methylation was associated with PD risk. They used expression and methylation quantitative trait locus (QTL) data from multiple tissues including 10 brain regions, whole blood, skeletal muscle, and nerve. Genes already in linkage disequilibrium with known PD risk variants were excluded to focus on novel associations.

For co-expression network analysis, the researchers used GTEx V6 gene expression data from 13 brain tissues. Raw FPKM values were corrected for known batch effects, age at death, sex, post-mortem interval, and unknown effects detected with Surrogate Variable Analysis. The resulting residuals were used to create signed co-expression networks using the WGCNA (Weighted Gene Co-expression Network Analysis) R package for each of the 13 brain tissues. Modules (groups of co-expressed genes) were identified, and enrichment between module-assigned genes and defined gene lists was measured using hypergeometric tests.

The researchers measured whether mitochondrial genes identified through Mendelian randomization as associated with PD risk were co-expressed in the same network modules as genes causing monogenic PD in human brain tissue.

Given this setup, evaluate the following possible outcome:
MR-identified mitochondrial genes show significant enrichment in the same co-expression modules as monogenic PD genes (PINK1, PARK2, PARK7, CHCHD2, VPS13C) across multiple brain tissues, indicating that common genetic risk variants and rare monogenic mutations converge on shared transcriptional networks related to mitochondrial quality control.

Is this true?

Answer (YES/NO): NO